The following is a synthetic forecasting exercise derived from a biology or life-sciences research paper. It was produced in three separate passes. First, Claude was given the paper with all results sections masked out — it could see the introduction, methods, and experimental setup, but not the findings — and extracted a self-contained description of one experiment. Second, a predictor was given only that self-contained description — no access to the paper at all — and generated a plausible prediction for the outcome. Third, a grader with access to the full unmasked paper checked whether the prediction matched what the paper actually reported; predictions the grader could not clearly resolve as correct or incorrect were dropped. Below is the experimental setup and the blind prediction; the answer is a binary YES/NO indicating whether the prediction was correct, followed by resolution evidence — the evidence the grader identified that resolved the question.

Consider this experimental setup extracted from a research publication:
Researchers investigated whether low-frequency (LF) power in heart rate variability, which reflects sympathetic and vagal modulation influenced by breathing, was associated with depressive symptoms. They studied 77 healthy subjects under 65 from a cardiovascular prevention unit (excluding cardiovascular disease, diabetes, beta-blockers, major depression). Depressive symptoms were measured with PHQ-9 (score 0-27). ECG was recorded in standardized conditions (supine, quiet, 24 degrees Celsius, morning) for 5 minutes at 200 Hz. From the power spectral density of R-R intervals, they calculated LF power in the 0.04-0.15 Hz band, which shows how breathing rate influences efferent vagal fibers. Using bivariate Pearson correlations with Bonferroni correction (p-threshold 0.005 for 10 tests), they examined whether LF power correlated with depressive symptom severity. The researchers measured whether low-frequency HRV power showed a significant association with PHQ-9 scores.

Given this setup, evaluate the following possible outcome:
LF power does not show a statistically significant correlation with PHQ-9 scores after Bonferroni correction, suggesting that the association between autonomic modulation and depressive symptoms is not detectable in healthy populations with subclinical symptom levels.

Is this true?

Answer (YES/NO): YES